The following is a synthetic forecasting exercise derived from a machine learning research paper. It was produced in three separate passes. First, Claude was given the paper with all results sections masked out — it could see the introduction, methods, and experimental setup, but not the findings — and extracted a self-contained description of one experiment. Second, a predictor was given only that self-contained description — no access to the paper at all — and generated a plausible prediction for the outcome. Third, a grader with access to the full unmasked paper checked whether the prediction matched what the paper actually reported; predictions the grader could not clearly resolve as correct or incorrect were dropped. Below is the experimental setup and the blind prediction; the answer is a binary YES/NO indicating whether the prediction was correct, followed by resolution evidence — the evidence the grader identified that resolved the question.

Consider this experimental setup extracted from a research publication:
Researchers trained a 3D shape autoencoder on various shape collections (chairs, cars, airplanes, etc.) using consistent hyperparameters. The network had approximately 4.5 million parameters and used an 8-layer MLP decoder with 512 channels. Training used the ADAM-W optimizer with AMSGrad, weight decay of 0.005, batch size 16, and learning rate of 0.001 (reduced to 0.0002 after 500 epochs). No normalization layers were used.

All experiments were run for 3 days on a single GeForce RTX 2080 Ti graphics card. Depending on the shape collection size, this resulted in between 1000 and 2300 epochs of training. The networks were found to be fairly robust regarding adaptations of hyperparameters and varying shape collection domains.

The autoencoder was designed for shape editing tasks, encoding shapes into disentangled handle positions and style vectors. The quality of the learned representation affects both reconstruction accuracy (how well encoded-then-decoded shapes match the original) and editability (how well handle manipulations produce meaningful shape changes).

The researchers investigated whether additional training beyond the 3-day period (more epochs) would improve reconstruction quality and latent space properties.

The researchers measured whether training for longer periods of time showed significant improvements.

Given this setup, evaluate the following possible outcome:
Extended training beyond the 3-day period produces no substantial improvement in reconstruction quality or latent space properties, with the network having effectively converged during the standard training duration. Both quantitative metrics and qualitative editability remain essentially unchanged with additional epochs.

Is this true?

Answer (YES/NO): YES